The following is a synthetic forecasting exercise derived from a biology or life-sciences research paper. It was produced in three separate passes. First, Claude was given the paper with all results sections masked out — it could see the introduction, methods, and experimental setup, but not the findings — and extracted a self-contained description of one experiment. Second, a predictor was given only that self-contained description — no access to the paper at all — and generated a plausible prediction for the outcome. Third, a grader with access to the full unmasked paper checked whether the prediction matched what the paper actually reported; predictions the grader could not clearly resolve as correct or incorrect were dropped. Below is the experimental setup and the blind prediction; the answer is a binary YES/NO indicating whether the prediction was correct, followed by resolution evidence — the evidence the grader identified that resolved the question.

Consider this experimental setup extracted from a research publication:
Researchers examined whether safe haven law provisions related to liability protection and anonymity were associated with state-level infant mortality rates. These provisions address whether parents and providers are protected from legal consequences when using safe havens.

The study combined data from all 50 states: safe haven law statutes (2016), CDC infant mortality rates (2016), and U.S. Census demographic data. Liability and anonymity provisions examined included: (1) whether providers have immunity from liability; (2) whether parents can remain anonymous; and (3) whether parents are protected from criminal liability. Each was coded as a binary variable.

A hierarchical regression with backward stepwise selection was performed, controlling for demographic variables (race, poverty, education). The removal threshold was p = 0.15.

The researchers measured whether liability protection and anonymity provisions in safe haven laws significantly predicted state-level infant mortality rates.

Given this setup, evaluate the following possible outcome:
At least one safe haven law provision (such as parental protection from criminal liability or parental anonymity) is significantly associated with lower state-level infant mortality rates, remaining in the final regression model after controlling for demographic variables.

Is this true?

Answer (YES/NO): NO